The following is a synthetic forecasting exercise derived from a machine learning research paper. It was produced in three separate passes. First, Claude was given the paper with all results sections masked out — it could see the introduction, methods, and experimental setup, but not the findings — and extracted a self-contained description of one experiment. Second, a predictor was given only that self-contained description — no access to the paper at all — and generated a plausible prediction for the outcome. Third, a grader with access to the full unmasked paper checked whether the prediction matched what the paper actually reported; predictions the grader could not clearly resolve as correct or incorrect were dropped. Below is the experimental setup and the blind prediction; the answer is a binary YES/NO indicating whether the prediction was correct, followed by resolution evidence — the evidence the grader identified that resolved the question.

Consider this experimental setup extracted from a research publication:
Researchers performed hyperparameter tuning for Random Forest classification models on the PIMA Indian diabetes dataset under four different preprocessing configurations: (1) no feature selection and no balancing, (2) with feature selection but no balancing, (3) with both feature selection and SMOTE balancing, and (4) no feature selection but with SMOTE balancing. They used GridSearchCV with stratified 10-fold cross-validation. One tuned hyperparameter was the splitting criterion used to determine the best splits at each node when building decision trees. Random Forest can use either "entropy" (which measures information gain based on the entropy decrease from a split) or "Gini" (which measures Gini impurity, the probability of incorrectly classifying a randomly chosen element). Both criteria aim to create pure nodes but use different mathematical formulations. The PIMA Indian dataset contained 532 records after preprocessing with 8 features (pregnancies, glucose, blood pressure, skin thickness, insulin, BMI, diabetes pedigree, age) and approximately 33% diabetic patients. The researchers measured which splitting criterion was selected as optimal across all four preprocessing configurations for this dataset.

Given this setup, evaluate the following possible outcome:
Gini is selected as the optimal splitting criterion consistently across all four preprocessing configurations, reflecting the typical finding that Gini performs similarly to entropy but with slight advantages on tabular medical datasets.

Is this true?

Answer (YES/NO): NO